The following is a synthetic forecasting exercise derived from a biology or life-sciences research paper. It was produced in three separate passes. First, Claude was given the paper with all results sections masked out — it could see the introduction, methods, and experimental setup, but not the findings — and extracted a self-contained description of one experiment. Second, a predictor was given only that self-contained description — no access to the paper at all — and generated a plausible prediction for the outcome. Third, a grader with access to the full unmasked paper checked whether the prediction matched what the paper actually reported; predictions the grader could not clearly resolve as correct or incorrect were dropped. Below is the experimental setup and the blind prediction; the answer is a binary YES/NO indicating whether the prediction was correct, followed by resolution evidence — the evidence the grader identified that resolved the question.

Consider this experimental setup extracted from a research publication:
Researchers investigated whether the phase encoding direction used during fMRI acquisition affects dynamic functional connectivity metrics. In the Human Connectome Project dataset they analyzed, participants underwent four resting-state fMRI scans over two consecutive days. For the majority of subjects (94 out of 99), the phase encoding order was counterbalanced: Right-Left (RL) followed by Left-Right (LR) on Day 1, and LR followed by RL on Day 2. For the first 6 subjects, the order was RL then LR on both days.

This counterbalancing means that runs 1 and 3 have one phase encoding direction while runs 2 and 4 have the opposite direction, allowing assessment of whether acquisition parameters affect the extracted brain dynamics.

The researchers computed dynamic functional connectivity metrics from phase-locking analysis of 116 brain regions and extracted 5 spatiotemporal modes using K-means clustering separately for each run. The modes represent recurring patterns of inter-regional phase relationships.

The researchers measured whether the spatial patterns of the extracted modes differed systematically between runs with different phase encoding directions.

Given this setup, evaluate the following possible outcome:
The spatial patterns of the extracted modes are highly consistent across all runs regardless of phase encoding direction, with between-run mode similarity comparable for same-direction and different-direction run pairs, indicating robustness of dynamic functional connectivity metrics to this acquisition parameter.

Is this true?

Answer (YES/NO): YES